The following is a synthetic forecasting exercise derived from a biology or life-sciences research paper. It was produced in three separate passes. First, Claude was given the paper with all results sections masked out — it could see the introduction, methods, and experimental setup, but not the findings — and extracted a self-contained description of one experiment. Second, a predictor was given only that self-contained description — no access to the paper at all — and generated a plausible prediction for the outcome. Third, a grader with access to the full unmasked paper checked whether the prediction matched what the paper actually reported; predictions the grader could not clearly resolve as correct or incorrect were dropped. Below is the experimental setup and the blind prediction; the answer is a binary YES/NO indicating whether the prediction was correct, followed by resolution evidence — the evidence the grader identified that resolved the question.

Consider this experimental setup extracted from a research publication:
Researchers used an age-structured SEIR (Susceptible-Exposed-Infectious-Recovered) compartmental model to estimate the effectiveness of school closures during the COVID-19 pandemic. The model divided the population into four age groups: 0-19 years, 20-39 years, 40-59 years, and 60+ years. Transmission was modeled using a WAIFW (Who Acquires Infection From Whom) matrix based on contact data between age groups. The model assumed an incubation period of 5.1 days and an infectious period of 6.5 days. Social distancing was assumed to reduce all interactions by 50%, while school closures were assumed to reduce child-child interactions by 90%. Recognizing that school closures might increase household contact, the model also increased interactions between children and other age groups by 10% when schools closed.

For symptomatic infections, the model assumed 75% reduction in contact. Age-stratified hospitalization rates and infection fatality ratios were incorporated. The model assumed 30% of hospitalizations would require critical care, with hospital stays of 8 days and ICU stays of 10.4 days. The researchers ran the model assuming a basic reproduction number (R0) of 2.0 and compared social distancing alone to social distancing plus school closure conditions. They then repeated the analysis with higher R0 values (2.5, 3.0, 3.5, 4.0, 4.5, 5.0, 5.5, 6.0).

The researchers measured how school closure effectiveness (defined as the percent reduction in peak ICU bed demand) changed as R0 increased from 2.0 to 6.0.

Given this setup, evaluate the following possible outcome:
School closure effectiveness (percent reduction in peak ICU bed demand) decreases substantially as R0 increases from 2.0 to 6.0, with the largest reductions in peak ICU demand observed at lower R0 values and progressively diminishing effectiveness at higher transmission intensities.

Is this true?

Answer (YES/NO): YES